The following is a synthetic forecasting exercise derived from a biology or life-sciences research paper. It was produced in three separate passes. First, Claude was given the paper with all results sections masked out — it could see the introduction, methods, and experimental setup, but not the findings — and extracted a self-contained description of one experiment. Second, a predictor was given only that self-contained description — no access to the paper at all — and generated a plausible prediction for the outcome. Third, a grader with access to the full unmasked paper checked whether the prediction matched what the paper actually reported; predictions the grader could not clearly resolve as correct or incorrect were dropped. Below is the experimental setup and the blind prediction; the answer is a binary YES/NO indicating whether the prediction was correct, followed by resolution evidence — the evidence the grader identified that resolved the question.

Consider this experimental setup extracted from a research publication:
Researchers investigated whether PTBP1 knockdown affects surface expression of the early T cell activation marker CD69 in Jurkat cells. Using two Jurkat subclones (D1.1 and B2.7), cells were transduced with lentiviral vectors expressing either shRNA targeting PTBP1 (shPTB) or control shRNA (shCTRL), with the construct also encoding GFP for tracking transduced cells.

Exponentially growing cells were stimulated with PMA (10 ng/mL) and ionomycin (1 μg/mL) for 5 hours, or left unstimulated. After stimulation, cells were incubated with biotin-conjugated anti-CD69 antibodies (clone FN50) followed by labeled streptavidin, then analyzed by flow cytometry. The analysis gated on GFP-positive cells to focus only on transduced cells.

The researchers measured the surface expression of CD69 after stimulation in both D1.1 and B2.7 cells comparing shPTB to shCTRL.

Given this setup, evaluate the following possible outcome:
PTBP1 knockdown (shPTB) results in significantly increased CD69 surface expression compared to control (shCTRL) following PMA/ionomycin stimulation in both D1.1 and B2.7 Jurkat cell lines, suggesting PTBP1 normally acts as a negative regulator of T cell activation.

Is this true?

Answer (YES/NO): NO